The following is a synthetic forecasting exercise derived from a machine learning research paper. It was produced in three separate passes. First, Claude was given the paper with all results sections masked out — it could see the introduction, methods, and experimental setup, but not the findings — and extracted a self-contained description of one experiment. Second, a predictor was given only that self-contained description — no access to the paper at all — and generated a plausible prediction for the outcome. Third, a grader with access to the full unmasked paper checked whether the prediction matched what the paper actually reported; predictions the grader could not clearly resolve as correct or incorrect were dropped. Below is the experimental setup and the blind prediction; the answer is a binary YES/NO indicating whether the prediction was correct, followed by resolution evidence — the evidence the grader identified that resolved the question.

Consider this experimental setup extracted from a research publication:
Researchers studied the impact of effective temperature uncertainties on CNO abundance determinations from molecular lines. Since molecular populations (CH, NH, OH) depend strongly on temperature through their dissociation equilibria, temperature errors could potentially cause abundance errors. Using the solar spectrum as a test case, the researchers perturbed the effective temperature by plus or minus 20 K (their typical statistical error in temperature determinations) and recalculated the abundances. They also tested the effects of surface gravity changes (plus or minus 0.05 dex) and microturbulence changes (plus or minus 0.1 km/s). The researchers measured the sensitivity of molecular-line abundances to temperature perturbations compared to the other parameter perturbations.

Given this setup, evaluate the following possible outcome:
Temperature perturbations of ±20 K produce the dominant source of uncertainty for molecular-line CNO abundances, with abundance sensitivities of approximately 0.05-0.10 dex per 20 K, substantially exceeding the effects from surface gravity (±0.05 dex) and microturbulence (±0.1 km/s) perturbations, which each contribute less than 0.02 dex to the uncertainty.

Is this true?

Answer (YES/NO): NO